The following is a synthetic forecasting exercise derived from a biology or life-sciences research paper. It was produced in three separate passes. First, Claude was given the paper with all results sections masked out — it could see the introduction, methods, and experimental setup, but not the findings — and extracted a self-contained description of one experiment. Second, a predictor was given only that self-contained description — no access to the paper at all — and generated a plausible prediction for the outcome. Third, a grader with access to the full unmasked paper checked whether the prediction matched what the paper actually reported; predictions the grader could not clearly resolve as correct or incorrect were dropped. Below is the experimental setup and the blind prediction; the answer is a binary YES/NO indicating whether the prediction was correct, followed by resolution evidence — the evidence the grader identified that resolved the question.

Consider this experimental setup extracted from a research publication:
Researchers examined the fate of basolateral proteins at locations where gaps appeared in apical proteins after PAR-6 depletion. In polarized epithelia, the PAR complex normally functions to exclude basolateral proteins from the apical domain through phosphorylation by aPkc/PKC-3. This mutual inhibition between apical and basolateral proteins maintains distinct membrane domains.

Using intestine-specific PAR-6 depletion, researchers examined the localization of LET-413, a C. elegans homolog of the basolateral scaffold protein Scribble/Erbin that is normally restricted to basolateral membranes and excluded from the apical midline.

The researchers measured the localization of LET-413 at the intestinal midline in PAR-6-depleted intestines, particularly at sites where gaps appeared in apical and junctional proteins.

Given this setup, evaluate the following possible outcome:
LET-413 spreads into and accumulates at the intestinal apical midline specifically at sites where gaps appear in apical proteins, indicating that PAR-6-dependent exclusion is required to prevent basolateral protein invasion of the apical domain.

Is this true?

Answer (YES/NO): NO